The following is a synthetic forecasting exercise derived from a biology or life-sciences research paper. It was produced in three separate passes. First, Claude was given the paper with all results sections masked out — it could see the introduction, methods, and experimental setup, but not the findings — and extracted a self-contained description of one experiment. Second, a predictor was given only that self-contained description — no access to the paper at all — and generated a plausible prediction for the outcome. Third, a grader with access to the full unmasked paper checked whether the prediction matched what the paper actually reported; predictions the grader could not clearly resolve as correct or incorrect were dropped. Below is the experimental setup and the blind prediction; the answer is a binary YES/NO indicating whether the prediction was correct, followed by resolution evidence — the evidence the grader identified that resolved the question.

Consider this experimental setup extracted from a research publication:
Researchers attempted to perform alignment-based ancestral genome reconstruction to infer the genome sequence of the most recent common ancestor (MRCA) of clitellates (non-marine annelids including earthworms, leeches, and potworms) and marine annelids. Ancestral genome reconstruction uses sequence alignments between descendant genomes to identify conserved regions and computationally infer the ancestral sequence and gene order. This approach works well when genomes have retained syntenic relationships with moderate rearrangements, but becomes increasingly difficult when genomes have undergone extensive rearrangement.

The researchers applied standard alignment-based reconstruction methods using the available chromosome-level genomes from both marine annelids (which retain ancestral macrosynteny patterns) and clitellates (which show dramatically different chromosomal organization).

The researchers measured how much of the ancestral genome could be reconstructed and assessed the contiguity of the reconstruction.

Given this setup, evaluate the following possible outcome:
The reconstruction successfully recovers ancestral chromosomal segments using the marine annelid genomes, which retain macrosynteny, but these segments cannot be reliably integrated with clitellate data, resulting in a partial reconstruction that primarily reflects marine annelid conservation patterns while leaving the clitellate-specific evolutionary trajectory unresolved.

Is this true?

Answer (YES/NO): NO